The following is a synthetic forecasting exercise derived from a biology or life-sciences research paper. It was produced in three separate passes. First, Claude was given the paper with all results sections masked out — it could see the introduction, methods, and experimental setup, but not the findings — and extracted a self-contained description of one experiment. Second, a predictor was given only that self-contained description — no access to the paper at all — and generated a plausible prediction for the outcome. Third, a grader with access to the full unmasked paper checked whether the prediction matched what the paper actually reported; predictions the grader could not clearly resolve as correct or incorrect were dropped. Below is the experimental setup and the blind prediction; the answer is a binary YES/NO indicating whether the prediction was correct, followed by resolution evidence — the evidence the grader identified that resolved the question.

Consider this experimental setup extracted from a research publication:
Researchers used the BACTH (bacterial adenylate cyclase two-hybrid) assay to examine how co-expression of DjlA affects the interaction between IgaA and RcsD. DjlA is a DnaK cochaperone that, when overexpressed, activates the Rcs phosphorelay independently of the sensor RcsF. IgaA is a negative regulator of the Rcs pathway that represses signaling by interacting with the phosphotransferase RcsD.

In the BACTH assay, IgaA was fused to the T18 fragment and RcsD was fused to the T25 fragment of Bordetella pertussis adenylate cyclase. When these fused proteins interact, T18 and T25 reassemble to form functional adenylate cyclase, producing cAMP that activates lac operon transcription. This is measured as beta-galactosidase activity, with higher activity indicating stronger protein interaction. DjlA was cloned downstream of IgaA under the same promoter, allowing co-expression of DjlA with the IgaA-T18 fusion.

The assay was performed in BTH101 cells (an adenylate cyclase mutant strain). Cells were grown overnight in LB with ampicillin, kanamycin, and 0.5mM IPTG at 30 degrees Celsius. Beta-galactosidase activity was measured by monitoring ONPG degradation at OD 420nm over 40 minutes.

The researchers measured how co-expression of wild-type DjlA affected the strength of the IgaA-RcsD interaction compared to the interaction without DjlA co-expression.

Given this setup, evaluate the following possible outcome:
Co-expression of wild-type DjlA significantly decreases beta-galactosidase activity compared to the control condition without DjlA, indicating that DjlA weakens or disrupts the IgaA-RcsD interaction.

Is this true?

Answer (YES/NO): YES